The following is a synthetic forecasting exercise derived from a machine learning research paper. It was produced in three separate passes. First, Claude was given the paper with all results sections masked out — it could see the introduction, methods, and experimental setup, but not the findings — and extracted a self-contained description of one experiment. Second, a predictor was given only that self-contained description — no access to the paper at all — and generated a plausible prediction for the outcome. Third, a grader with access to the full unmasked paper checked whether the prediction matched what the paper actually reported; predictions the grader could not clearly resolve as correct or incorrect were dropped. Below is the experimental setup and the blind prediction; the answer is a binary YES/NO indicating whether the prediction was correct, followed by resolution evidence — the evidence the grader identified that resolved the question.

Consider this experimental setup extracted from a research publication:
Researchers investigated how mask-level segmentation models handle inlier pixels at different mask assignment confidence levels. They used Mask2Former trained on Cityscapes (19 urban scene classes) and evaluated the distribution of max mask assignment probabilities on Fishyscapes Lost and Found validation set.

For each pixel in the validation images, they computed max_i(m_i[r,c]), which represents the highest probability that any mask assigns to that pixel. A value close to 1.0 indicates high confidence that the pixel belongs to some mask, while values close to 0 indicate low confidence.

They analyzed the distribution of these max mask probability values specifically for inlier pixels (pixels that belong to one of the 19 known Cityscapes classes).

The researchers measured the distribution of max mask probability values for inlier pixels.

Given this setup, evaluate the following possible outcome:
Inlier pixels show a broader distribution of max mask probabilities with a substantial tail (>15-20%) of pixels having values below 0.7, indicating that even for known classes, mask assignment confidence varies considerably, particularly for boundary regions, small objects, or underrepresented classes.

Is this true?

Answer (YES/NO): NO